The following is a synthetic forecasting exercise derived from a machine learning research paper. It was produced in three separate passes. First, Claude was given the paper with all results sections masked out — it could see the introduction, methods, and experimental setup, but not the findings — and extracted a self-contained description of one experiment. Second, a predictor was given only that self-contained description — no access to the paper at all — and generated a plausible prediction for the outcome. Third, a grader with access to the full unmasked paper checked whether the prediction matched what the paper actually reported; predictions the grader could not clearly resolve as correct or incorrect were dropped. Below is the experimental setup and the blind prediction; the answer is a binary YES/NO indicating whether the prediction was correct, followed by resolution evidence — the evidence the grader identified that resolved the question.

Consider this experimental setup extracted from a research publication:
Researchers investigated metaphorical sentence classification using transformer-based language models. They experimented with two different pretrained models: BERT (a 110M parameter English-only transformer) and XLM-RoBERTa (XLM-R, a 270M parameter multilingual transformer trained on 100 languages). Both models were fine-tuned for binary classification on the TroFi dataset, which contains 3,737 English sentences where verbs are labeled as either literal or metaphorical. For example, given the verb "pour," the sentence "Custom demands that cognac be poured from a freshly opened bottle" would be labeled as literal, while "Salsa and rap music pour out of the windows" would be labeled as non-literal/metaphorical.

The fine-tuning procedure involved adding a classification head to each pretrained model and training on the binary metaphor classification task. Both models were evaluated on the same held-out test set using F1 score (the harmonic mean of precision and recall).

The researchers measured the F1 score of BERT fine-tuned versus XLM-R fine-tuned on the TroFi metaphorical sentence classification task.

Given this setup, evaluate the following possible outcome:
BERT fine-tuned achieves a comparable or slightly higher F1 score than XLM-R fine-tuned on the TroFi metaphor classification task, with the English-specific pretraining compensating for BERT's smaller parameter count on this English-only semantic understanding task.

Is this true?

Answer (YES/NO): NO